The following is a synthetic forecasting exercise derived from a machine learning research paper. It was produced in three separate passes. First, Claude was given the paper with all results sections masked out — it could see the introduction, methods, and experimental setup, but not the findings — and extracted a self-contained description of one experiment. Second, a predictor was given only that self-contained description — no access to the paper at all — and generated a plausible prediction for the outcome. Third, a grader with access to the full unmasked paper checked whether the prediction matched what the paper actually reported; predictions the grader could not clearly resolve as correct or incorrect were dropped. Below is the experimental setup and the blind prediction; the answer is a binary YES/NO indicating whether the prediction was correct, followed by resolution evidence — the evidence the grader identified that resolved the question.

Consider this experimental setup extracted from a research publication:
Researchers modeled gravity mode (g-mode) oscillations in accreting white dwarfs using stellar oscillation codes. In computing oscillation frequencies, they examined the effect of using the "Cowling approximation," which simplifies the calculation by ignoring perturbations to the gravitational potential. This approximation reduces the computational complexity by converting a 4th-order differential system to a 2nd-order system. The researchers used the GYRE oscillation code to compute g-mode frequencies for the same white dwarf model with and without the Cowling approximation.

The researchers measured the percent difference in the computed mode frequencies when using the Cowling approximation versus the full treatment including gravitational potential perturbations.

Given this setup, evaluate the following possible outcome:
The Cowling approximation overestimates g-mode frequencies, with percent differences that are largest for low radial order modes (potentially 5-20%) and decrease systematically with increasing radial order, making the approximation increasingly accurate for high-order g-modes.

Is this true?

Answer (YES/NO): NO